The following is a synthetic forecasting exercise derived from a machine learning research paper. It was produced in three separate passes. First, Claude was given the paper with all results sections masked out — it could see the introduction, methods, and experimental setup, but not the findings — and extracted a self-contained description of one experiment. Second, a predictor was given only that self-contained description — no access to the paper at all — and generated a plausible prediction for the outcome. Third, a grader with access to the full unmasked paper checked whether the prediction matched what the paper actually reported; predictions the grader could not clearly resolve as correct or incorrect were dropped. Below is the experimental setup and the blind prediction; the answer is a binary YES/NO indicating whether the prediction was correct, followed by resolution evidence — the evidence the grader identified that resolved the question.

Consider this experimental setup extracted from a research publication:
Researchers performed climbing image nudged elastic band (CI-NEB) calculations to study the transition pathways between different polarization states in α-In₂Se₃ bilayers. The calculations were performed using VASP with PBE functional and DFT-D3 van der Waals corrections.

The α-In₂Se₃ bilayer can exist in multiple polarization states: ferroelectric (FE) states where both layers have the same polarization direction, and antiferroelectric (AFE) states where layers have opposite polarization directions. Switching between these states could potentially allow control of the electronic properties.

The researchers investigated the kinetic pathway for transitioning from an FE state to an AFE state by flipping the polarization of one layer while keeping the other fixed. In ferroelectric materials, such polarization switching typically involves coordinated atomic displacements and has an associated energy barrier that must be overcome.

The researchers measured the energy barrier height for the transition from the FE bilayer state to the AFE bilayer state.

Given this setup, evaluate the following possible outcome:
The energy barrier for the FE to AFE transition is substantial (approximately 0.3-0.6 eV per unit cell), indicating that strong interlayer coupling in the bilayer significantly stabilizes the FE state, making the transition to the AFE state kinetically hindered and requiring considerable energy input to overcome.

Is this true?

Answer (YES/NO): NO